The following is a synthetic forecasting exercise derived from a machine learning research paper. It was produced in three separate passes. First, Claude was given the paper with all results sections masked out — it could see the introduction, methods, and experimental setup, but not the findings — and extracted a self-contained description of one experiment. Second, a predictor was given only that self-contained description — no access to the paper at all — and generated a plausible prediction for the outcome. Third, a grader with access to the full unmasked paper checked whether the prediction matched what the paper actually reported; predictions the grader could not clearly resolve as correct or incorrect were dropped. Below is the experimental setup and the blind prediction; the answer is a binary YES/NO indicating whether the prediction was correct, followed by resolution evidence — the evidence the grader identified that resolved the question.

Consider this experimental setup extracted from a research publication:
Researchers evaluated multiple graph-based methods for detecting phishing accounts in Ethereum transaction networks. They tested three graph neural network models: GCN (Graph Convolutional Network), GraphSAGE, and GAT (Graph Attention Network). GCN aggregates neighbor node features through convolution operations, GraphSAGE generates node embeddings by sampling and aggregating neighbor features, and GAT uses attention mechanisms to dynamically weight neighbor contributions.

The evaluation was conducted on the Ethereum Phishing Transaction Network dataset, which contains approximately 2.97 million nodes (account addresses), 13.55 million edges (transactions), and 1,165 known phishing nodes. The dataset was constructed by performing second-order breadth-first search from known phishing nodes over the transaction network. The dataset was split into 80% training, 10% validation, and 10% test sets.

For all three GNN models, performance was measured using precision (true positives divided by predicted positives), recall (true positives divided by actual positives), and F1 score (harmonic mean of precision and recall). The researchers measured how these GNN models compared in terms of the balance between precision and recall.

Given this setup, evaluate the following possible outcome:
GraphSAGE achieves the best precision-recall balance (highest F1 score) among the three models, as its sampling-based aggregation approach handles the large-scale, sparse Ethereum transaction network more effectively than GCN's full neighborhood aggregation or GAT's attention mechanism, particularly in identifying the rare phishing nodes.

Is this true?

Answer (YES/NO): NO